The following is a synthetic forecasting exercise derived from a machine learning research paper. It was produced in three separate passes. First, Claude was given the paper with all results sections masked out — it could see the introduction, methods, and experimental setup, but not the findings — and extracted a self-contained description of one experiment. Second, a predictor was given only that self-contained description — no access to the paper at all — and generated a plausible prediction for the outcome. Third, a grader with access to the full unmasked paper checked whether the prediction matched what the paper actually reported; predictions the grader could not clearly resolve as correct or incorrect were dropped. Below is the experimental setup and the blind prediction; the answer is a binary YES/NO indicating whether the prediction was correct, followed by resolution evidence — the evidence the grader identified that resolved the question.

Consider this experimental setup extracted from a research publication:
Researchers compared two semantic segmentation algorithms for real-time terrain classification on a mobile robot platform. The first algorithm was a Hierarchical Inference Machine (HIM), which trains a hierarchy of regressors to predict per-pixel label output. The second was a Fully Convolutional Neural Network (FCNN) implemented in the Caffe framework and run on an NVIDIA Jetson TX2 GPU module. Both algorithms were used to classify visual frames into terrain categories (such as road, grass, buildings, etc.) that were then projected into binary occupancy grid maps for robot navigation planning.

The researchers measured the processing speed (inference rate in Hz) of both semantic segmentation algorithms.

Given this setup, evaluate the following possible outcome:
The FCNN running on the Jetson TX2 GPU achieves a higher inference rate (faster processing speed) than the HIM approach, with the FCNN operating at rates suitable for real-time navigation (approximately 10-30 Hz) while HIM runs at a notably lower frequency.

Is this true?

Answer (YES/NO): NO